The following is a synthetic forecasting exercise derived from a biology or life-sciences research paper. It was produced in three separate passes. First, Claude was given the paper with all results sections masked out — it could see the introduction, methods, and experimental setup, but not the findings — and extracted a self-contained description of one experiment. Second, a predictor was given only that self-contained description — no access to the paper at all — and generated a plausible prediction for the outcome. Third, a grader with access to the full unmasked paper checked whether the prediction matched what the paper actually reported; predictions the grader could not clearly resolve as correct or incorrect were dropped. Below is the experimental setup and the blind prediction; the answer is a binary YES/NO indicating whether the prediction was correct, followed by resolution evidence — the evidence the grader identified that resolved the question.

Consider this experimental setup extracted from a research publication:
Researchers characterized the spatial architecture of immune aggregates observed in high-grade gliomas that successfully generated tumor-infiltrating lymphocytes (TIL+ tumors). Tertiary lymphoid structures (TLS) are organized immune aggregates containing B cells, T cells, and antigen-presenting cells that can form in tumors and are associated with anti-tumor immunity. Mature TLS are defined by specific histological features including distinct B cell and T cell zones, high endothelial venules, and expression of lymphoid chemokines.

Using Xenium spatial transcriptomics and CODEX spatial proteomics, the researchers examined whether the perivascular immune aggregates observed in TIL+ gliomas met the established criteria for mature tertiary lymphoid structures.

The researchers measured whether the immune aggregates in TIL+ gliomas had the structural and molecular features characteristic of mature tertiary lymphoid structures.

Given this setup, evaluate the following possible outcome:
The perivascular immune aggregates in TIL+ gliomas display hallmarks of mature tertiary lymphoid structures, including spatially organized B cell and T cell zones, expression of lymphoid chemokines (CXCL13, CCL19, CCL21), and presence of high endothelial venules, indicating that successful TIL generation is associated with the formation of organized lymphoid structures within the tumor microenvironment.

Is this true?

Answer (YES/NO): NO